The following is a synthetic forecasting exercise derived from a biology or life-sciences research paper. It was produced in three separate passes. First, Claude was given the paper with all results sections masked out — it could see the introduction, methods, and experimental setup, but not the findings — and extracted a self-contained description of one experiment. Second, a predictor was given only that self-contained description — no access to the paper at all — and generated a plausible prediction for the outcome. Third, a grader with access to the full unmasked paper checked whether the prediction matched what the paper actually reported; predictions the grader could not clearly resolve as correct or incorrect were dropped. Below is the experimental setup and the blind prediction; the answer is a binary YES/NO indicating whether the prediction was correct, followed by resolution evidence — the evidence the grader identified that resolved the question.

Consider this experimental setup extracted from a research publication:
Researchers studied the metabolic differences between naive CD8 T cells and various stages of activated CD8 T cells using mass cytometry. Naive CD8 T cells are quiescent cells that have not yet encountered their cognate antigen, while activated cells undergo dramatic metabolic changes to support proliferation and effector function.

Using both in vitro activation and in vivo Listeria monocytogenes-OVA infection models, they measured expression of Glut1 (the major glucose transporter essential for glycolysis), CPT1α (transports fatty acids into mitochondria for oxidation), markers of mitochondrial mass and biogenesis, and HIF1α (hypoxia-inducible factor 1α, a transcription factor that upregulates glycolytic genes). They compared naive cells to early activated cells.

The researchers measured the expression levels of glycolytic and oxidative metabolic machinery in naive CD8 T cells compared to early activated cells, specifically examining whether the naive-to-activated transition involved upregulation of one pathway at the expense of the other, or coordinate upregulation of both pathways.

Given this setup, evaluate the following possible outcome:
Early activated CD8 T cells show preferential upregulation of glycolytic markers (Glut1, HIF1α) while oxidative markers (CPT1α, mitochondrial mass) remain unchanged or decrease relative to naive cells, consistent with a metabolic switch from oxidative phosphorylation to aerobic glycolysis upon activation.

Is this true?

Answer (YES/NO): NO